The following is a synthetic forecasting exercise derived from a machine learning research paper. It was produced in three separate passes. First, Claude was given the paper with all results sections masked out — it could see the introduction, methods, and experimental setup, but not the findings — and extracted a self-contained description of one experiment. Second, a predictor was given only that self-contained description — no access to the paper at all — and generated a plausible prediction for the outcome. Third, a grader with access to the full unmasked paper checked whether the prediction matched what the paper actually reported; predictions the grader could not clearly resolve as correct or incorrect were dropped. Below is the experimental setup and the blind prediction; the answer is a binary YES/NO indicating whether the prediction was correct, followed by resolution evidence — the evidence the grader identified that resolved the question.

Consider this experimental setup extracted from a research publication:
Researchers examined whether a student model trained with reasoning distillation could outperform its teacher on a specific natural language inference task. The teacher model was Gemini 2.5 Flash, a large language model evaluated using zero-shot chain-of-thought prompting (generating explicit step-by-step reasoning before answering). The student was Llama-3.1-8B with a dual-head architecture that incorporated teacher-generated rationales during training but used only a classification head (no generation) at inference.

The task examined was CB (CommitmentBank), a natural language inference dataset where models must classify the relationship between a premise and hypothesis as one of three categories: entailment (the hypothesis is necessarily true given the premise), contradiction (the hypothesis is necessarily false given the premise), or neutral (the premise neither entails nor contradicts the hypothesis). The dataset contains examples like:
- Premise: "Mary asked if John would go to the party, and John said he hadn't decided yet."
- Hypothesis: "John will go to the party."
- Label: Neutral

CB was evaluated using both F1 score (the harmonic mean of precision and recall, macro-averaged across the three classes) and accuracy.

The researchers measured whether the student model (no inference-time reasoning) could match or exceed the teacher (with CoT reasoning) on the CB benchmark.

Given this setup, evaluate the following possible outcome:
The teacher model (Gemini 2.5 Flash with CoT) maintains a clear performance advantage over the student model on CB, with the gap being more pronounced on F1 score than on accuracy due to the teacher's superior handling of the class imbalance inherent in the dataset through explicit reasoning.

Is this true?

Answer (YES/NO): NO